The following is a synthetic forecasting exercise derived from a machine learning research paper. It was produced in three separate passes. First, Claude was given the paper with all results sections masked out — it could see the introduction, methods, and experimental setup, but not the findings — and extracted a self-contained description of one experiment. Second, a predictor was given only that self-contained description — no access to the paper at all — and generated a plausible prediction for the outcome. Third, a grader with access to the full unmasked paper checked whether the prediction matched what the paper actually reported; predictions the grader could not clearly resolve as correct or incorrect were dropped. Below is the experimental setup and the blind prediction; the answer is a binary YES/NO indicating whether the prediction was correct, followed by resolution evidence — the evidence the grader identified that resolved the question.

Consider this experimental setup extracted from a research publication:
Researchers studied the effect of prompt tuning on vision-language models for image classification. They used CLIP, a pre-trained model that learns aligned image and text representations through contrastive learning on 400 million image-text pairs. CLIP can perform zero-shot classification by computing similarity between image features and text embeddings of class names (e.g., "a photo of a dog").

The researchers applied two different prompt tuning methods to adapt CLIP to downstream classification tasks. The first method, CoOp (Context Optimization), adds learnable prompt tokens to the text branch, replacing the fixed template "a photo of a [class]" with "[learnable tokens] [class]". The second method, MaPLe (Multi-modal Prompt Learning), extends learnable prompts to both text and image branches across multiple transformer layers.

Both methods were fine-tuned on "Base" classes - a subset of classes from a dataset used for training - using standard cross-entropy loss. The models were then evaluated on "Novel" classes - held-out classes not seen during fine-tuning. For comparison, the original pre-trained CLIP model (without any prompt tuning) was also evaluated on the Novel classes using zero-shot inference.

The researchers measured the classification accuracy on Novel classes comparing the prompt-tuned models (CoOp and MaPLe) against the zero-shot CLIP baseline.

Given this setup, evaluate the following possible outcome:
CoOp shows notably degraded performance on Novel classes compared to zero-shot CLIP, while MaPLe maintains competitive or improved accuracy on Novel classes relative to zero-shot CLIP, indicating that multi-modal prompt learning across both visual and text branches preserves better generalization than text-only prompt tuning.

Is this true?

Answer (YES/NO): YES